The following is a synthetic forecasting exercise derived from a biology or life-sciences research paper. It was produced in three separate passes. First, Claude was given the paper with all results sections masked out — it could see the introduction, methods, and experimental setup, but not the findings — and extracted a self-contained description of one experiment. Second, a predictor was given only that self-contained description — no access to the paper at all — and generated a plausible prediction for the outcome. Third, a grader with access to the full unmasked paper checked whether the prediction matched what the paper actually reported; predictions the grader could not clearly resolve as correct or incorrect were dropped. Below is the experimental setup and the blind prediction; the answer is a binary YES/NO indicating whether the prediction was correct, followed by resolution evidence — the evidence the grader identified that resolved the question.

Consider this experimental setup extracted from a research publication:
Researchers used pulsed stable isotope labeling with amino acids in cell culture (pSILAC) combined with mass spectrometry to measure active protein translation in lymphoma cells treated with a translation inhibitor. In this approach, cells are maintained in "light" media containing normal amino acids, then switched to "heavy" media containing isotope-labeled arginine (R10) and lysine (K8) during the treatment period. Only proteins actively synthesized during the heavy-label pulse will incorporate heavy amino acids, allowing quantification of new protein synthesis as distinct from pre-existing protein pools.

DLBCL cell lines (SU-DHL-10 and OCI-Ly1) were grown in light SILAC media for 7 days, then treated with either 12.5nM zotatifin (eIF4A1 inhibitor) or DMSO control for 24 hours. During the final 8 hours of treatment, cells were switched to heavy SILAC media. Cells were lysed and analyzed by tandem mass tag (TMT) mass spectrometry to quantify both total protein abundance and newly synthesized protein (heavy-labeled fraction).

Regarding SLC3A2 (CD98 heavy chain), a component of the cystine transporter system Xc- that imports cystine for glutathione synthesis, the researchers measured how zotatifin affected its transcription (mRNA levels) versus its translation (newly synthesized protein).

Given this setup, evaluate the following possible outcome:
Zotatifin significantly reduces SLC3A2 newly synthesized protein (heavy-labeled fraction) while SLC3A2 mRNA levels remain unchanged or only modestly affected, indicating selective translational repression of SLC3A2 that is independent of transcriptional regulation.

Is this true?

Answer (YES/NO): NO